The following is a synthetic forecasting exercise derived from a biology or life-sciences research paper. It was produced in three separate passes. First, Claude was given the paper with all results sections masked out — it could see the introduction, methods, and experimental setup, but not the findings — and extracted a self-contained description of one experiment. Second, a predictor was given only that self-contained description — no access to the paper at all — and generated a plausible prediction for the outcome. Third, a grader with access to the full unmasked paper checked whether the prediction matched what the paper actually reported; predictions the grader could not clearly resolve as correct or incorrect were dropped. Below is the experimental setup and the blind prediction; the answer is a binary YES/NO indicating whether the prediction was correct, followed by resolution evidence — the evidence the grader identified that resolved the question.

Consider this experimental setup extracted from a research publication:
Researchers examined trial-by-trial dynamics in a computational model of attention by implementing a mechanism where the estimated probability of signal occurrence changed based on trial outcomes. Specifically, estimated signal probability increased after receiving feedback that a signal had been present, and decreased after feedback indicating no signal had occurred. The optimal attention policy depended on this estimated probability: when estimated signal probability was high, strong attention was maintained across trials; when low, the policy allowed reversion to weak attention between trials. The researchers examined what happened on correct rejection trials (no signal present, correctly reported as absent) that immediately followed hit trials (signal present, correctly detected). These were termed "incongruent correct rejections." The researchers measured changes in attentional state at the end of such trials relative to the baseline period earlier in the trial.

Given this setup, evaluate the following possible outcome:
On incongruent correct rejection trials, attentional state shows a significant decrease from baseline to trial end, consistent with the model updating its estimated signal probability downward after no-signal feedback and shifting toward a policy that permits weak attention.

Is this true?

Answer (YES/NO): YES